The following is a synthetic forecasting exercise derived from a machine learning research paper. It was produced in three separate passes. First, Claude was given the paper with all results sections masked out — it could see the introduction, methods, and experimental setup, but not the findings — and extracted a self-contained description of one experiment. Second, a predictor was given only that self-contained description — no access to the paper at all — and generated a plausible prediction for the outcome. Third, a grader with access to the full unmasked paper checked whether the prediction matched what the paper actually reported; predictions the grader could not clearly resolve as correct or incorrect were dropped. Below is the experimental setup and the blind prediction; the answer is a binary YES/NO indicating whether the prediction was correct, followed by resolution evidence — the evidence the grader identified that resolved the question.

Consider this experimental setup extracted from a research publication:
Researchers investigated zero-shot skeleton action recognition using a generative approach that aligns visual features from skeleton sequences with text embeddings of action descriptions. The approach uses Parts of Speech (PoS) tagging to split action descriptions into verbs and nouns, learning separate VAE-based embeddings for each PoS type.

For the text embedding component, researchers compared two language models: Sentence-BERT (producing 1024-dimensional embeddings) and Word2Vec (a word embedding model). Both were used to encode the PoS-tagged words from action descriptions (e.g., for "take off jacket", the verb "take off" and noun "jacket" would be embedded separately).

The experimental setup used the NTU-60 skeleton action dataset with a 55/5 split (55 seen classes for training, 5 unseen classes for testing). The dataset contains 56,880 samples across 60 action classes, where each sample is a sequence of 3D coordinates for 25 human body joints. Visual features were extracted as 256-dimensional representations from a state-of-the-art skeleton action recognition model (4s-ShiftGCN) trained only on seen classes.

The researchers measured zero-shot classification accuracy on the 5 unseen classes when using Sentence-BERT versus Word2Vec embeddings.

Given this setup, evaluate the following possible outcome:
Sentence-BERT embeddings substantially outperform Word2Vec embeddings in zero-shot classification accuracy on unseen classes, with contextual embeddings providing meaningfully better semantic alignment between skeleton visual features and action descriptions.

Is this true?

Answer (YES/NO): YES